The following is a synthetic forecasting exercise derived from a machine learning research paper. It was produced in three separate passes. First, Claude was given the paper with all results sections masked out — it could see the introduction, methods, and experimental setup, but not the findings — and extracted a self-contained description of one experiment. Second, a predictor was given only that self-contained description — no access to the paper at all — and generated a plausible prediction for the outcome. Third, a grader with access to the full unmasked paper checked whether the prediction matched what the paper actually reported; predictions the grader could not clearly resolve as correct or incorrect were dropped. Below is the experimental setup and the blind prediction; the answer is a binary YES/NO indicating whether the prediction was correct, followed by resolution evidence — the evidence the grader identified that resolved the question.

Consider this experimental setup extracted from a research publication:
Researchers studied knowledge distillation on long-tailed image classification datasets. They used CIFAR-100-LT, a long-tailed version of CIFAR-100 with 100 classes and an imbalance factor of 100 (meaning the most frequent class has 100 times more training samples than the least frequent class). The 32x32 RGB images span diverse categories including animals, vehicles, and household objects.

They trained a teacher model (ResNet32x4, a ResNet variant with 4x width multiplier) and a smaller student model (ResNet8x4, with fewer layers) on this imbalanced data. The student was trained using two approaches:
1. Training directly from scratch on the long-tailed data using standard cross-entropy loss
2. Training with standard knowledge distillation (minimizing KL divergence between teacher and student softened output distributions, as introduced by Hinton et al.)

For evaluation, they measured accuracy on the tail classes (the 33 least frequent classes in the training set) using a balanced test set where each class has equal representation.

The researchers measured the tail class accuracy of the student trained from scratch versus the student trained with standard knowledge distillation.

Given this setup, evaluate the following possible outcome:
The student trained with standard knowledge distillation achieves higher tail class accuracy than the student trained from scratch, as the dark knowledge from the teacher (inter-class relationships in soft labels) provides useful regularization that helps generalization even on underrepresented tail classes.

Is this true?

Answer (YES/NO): NO